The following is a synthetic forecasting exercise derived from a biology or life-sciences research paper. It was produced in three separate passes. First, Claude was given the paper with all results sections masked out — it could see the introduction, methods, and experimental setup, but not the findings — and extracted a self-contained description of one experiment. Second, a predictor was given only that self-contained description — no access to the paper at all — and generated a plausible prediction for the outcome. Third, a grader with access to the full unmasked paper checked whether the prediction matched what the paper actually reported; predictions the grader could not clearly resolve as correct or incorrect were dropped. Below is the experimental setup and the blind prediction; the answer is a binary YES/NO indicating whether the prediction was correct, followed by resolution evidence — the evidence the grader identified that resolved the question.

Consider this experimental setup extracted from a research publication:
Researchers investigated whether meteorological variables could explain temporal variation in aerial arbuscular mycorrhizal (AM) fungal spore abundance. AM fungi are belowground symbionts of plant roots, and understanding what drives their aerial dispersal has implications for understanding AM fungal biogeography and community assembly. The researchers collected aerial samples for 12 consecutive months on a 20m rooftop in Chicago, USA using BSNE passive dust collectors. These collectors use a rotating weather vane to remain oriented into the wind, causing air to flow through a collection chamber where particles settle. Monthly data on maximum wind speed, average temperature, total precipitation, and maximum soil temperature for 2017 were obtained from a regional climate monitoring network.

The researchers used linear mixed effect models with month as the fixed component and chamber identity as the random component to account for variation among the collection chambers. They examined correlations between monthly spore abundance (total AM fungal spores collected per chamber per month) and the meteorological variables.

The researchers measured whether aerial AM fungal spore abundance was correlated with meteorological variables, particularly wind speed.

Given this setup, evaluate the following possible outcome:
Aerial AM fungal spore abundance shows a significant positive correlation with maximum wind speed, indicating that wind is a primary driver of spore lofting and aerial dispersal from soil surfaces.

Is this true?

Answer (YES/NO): NO